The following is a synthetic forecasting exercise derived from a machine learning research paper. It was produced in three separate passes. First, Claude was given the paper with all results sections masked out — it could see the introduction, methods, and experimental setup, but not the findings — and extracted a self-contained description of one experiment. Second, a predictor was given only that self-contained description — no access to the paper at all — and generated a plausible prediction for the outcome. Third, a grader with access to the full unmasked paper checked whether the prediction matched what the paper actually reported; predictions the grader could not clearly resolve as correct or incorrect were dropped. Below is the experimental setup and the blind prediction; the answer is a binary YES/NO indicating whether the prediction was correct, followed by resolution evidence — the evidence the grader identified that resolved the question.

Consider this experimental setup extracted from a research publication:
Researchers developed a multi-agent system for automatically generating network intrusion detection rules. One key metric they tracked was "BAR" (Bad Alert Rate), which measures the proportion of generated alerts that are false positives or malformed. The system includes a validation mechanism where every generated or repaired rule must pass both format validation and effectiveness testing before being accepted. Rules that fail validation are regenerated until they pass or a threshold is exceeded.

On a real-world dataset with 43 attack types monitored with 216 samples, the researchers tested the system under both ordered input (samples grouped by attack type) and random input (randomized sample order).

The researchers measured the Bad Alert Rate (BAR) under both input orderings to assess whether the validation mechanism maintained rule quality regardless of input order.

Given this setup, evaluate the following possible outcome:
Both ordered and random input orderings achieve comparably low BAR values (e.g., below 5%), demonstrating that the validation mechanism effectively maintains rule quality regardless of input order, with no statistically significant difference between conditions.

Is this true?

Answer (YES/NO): YES